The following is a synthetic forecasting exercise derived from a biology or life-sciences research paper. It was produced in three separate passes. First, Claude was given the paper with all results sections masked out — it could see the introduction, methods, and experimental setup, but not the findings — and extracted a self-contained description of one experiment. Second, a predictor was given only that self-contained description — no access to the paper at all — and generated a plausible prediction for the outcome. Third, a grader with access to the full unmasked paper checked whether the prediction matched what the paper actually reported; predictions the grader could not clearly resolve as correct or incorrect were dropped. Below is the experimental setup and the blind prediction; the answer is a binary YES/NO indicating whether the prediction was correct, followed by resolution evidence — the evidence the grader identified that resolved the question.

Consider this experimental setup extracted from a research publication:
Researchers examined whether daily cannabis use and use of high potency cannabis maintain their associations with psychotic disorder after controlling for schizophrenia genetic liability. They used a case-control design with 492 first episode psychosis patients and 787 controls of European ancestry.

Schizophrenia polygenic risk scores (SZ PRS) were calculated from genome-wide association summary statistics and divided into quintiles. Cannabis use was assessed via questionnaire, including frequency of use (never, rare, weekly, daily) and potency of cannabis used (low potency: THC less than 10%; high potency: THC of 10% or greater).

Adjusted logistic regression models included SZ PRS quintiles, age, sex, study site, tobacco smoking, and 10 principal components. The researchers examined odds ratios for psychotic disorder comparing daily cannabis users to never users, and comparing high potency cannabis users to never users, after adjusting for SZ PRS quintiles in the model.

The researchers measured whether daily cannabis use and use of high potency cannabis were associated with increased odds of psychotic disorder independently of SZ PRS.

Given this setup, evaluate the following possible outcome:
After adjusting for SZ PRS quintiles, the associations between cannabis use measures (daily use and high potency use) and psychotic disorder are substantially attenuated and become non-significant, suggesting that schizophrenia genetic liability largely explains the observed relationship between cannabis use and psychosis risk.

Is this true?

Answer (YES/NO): NO